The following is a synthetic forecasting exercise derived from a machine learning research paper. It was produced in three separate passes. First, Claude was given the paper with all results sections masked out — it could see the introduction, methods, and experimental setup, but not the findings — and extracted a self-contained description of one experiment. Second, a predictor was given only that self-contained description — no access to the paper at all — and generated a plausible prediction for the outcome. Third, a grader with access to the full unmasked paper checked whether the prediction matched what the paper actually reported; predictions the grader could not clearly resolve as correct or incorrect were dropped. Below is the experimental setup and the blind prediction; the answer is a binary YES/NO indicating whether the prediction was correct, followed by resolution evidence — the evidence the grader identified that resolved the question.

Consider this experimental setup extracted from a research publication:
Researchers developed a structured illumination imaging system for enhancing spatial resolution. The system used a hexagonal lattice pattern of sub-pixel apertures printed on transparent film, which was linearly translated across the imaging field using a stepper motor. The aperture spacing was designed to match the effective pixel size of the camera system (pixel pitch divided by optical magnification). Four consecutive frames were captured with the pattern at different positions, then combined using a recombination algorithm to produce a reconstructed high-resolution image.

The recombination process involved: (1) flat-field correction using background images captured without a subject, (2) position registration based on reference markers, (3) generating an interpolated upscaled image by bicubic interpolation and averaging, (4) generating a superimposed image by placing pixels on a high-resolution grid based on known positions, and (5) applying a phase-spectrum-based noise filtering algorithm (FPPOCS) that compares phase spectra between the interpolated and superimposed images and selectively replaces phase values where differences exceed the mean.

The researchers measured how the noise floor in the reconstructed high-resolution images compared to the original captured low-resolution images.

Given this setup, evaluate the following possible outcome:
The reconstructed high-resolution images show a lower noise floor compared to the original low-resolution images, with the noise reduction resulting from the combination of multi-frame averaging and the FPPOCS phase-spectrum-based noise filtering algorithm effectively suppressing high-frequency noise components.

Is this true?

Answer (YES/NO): NO